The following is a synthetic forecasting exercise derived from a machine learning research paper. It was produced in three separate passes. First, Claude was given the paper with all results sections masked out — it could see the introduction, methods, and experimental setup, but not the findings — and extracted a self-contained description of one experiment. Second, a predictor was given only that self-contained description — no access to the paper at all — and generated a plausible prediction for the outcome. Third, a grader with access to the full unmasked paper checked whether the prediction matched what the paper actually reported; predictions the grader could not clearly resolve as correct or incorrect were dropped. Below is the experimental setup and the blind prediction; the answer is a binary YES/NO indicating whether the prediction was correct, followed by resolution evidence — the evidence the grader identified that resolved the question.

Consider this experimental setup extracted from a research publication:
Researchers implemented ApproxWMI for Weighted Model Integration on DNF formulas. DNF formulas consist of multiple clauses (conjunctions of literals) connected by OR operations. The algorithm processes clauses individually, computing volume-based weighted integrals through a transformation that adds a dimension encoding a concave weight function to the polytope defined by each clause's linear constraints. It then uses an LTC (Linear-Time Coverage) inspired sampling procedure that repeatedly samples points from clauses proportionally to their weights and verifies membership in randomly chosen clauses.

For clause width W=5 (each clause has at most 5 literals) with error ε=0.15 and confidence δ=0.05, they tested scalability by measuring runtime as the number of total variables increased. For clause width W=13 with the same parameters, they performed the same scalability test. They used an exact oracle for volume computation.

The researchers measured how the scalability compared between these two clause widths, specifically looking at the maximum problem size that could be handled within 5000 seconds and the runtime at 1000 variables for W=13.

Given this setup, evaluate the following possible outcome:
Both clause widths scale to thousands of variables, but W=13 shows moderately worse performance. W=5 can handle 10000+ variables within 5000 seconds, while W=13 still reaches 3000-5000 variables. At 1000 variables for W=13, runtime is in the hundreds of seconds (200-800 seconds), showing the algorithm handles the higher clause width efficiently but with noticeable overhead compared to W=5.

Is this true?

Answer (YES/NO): NO